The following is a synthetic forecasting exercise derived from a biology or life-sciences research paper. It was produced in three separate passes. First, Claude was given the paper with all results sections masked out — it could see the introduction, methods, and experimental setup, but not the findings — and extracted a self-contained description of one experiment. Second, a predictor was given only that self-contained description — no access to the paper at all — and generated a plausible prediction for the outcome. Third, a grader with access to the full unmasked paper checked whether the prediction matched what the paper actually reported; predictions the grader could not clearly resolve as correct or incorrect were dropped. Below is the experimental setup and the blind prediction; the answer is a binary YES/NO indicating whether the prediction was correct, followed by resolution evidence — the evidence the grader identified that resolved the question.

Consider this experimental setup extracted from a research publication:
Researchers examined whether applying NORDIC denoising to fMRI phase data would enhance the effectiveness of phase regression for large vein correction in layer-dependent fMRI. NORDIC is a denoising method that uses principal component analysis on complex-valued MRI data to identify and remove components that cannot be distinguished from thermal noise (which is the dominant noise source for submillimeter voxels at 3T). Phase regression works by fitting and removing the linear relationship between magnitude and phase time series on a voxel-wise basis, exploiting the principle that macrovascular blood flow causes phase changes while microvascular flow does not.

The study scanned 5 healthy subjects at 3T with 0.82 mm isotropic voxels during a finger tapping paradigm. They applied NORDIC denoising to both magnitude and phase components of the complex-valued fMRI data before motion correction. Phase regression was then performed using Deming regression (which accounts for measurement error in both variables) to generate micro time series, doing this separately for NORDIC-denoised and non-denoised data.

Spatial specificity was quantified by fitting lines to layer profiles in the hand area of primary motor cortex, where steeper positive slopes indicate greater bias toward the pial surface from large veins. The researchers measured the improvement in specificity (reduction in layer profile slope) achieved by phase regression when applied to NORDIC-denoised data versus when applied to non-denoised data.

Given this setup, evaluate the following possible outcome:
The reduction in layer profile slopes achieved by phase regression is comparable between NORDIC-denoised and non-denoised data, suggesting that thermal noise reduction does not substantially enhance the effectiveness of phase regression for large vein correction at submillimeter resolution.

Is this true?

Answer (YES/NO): NO